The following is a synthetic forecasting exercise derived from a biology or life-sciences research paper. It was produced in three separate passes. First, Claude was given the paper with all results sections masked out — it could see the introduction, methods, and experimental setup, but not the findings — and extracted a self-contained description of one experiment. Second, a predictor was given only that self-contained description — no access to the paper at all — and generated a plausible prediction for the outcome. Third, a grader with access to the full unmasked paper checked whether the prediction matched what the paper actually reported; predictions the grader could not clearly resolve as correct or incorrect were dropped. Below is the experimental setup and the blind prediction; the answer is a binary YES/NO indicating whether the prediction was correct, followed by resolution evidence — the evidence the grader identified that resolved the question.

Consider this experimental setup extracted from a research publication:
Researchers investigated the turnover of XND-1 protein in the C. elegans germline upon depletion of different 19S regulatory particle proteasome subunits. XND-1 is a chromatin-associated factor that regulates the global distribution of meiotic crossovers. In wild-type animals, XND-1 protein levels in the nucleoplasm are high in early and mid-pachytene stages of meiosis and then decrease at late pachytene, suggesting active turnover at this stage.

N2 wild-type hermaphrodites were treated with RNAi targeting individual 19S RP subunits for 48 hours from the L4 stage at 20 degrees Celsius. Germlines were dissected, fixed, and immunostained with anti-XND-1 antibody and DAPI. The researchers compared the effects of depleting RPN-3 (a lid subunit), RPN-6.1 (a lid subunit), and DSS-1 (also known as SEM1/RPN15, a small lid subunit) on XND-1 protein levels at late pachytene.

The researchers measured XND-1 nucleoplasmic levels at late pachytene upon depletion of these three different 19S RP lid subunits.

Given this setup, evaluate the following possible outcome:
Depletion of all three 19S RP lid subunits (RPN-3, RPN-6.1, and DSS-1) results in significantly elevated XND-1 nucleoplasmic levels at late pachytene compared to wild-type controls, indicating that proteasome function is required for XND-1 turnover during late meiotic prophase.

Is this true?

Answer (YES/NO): NO